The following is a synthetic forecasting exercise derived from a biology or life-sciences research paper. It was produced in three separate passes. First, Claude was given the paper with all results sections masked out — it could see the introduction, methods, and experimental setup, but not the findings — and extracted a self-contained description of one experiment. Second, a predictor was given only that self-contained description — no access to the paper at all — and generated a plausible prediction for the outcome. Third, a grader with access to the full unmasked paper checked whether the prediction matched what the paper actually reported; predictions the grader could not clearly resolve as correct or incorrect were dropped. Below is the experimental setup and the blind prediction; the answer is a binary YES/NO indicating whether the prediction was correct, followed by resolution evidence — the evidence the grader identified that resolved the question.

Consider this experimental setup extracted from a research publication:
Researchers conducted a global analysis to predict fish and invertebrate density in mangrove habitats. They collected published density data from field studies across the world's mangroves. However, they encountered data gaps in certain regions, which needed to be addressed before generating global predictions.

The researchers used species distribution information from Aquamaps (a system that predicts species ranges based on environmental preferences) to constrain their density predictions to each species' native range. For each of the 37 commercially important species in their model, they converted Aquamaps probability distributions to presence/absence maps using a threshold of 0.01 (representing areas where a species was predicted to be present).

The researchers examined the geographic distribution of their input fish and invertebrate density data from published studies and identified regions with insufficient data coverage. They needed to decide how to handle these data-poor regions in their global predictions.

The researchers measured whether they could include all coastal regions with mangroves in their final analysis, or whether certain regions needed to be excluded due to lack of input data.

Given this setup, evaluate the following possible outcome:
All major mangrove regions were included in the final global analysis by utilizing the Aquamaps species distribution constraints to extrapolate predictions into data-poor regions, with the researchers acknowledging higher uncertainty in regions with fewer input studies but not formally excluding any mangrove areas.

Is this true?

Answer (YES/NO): NO